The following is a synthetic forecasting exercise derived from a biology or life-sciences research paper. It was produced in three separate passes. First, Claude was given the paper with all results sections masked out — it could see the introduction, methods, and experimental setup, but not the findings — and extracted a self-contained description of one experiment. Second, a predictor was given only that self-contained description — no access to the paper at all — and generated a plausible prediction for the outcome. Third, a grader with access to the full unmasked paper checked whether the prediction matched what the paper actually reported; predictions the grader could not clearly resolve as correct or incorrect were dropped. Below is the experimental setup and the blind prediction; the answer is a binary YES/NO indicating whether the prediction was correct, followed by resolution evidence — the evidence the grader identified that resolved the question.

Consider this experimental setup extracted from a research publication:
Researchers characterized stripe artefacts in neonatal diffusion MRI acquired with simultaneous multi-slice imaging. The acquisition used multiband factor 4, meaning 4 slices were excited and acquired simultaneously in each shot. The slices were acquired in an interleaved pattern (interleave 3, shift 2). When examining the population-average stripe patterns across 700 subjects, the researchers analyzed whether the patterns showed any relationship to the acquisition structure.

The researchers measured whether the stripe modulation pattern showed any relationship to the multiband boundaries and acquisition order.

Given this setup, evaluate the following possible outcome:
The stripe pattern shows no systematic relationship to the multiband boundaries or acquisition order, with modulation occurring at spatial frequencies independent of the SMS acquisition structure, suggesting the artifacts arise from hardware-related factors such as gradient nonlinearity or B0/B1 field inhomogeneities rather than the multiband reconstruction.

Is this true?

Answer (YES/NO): NO